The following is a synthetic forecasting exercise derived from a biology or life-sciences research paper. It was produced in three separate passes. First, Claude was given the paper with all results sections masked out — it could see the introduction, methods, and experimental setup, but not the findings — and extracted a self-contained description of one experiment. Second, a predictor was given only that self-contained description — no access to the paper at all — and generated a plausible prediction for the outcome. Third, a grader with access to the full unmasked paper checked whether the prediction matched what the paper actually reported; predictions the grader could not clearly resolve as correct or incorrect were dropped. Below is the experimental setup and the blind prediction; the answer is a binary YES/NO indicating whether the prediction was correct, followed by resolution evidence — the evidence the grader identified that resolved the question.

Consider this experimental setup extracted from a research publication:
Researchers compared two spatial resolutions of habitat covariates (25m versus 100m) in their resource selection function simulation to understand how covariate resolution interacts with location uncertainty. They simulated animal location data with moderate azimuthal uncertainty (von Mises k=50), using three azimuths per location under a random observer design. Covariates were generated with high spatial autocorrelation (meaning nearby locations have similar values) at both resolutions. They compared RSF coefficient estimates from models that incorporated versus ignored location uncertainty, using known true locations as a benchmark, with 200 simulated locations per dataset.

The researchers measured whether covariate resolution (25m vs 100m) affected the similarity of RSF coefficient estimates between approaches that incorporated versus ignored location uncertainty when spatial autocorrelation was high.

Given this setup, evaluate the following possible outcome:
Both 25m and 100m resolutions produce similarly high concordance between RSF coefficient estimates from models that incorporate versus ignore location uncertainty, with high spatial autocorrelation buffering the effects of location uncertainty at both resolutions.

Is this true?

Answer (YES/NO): NO